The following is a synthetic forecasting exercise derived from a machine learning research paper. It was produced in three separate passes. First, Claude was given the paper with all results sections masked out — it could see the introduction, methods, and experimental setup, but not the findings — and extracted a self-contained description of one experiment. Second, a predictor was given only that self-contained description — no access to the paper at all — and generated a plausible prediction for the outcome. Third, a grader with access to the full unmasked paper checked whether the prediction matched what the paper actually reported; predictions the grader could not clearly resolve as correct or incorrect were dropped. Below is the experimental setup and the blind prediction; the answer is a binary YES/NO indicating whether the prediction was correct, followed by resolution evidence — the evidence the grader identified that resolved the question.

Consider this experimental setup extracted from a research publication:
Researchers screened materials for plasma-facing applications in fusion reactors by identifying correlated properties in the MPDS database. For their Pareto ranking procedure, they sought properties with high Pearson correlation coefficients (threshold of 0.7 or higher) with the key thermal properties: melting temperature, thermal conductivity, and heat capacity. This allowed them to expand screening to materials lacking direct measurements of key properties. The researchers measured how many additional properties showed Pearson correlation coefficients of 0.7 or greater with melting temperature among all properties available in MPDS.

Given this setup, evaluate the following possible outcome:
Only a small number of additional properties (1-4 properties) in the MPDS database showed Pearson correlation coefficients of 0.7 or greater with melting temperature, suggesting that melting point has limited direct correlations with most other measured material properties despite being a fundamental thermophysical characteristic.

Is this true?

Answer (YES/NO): NO